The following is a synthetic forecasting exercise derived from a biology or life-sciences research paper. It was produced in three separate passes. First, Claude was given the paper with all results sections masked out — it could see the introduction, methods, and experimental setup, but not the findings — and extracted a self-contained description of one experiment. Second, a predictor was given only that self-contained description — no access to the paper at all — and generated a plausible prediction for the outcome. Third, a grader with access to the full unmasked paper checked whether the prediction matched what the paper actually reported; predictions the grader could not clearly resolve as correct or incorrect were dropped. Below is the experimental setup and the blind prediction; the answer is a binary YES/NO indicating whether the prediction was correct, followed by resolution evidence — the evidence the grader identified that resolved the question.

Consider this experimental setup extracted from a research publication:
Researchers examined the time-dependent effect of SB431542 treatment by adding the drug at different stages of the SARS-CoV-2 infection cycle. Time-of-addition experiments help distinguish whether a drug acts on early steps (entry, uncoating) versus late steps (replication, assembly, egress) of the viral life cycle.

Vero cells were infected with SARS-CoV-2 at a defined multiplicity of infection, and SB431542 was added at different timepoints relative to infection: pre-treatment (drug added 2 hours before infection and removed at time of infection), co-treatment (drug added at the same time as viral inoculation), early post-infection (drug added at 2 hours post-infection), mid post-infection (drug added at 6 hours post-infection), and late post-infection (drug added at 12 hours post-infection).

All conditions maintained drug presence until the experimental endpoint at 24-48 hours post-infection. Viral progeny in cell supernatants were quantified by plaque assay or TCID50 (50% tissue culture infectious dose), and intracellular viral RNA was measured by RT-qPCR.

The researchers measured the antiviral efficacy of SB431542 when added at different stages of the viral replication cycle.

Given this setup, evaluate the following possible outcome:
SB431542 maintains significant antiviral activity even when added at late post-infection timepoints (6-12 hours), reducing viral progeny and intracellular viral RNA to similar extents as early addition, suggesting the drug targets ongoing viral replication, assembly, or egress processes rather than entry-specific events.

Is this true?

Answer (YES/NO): NO